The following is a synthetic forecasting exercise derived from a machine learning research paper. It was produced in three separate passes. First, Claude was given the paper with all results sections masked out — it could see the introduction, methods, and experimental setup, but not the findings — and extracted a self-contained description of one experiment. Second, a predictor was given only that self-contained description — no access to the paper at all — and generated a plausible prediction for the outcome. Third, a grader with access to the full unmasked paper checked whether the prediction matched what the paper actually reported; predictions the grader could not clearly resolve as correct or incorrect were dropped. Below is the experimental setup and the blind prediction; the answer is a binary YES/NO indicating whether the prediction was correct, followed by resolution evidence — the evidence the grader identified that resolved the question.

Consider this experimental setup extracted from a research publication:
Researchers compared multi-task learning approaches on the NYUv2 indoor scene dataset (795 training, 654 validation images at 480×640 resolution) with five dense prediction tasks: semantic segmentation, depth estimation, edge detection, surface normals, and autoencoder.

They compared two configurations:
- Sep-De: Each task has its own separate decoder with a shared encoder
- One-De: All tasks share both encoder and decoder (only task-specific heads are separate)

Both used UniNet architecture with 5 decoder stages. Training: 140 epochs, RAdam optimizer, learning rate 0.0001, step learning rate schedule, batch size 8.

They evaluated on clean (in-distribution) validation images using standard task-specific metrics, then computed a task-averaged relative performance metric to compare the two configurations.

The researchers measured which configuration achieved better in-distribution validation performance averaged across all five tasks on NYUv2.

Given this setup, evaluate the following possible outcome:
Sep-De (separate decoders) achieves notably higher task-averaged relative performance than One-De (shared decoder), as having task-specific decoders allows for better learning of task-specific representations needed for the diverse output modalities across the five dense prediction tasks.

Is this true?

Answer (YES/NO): NO